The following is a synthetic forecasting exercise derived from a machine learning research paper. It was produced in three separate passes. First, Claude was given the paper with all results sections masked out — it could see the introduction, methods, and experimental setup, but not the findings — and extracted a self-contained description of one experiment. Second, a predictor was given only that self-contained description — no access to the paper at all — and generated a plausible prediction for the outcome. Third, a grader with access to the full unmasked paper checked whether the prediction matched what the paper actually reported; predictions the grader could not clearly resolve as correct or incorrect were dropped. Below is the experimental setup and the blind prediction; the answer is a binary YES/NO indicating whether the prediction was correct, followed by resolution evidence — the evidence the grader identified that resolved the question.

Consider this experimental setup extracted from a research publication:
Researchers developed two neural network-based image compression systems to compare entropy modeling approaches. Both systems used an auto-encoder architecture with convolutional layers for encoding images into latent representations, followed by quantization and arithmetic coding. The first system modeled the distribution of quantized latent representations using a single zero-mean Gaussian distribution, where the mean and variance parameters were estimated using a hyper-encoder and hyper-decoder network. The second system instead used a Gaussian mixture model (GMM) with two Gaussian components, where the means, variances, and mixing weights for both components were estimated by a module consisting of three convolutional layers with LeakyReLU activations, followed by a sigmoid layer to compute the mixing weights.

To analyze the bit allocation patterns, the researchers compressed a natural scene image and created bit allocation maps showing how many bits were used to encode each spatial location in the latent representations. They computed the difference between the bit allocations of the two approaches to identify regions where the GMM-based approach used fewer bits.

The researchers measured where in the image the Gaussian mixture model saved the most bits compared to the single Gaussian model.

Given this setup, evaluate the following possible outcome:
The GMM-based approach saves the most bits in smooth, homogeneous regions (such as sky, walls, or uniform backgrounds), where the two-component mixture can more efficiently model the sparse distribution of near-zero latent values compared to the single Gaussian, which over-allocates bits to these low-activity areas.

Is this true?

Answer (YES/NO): NO